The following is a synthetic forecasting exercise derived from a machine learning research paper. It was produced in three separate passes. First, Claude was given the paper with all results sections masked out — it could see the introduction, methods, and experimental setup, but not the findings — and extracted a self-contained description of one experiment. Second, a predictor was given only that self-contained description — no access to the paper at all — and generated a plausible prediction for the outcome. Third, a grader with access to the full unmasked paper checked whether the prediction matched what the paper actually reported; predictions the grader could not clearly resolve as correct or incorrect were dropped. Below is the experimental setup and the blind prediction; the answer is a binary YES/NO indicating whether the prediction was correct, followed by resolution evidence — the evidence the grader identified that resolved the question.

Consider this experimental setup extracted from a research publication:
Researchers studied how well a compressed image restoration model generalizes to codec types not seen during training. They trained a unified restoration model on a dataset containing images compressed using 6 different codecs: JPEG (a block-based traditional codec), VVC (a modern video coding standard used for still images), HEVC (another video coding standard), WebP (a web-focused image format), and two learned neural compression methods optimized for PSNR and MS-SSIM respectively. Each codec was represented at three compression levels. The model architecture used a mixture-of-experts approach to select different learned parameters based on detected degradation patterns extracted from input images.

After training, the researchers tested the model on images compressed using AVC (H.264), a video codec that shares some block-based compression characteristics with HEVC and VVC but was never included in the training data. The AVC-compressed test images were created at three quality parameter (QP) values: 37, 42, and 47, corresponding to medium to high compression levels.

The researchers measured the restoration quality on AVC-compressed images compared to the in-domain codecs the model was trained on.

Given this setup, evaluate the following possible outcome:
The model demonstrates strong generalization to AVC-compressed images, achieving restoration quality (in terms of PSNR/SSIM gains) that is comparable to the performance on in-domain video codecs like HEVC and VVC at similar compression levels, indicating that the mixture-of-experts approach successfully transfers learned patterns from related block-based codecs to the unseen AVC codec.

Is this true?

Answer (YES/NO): YES